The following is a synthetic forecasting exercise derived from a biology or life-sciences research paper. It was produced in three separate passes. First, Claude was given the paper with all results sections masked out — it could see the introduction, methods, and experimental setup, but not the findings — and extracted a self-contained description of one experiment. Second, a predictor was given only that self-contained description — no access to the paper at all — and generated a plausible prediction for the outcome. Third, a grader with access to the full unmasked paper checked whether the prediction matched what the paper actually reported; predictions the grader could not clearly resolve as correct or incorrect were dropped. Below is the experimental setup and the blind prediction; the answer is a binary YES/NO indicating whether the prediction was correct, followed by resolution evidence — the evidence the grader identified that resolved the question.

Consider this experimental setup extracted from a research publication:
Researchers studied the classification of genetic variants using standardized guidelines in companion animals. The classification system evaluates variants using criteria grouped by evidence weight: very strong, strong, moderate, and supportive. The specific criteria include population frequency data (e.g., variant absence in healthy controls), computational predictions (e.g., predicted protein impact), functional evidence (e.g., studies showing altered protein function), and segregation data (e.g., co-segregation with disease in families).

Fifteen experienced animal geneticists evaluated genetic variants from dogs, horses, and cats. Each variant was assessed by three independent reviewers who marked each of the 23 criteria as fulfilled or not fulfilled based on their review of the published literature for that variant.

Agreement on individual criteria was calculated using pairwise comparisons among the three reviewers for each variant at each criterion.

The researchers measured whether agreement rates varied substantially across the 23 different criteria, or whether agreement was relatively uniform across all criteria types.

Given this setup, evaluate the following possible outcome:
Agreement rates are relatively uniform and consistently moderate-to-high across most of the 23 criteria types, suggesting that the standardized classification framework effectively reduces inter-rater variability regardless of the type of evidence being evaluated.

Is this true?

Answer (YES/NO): NO